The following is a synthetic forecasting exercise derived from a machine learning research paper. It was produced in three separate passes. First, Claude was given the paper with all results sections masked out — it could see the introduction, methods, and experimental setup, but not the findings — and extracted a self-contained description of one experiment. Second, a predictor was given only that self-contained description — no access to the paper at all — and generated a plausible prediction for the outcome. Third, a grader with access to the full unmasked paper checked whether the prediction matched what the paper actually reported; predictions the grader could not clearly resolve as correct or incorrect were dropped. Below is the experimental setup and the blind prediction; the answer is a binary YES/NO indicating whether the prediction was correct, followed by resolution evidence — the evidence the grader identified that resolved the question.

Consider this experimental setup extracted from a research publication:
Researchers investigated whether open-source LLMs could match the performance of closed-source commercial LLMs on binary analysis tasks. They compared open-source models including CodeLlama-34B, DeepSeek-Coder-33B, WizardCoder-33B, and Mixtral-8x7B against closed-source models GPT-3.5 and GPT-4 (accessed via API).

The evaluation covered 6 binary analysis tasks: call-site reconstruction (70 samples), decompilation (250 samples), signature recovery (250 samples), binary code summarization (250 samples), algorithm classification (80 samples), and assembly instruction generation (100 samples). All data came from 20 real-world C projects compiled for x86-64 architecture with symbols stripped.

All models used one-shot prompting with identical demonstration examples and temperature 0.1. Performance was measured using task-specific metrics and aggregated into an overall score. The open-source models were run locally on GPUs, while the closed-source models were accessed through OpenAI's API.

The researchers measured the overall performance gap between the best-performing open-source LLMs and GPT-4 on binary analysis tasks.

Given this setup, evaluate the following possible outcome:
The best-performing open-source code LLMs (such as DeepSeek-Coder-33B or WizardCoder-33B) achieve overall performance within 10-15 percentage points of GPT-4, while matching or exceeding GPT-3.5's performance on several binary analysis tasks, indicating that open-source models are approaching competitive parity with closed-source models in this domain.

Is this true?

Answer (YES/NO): NO